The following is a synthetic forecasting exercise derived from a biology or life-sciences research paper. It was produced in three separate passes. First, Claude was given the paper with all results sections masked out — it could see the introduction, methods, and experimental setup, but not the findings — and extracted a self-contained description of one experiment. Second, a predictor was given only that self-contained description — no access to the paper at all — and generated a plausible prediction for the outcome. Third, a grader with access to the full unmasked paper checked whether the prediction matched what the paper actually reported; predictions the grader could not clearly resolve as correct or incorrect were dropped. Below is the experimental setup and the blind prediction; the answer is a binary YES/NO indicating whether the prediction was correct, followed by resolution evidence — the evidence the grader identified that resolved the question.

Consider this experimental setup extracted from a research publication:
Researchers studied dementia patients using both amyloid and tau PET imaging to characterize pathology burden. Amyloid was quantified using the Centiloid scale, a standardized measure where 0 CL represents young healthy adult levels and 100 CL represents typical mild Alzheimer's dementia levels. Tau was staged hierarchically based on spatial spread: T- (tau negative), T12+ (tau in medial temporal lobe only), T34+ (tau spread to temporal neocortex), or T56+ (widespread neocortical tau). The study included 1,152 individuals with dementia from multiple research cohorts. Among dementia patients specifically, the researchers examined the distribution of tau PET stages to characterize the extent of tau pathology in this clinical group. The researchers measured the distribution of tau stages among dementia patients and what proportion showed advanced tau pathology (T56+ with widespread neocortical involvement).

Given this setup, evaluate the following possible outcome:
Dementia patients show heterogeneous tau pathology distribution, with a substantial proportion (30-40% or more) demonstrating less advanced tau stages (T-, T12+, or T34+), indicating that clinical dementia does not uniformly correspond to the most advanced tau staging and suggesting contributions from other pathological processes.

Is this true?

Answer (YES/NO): YES